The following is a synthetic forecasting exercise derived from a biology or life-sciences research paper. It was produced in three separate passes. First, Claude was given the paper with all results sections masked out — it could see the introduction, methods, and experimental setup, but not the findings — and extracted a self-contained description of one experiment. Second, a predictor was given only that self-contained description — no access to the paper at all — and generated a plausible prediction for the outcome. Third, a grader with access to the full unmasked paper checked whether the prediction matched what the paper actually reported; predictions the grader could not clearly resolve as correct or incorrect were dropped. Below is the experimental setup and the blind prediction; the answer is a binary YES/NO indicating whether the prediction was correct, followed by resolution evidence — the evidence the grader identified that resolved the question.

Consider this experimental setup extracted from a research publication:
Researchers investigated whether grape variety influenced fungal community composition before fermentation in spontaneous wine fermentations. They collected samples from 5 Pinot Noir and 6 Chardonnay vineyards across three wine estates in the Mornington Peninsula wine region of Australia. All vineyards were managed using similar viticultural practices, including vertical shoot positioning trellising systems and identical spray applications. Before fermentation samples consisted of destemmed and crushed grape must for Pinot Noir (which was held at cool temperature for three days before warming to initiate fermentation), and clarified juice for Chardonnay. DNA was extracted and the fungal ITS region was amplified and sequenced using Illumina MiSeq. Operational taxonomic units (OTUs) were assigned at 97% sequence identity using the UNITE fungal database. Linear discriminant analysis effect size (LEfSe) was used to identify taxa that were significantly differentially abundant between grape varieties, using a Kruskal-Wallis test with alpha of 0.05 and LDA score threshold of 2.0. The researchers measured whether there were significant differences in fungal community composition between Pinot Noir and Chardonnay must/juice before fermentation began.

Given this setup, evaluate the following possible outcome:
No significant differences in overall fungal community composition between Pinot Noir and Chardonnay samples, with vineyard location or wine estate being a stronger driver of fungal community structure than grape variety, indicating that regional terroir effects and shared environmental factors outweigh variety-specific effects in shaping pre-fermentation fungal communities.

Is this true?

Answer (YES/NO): NO